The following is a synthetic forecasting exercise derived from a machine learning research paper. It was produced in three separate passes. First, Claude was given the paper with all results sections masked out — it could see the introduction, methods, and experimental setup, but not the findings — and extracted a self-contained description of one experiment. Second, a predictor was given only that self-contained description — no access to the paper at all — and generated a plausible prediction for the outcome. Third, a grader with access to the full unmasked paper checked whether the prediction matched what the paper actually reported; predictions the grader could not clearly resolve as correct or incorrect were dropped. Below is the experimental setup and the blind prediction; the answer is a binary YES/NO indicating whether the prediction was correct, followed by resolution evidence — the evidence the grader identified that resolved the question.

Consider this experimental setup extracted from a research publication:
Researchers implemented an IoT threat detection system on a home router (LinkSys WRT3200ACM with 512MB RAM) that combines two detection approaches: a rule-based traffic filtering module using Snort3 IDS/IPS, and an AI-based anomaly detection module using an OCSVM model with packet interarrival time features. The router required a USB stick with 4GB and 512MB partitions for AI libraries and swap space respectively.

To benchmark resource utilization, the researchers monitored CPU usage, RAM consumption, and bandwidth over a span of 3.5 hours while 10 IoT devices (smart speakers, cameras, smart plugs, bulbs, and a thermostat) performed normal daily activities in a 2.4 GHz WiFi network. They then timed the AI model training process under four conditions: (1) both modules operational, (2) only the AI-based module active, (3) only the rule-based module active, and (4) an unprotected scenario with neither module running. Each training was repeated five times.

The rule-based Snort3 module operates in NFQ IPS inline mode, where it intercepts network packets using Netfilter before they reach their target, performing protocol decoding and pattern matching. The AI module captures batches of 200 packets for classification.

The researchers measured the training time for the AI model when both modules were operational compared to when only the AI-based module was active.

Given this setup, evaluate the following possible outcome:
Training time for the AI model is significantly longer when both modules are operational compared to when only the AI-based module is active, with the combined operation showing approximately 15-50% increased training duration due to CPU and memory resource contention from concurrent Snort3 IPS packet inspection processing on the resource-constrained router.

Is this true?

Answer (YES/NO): NO